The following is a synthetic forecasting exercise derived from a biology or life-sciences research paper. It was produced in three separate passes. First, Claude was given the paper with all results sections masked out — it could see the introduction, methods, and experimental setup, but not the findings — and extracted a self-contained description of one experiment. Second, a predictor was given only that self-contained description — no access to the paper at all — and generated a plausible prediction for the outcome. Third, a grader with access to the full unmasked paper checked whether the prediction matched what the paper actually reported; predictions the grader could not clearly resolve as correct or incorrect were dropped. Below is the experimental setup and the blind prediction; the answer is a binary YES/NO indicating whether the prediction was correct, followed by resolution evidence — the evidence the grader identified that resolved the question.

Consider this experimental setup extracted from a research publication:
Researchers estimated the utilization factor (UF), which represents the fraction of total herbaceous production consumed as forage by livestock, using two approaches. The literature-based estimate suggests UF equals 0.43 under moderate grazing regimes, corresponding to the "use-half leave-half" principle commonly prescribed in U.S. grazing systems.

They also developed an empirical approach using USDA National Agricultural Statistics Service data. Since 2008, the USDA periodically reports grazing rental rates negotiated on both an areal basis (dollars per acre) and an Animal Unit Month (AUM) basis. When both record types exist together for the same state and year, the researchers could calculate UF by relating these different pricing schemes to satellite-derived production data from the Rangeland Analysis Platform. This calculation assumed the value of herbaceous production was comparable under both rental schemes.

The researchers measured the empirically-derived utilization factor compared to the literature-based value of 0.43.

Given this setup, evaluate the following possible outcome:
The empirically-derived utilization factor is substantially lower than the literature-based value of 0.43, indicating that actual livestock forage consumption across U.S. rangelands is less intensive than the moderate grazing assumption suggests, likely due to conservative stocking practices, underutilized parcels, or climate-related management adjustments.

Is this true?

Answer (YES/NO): NO